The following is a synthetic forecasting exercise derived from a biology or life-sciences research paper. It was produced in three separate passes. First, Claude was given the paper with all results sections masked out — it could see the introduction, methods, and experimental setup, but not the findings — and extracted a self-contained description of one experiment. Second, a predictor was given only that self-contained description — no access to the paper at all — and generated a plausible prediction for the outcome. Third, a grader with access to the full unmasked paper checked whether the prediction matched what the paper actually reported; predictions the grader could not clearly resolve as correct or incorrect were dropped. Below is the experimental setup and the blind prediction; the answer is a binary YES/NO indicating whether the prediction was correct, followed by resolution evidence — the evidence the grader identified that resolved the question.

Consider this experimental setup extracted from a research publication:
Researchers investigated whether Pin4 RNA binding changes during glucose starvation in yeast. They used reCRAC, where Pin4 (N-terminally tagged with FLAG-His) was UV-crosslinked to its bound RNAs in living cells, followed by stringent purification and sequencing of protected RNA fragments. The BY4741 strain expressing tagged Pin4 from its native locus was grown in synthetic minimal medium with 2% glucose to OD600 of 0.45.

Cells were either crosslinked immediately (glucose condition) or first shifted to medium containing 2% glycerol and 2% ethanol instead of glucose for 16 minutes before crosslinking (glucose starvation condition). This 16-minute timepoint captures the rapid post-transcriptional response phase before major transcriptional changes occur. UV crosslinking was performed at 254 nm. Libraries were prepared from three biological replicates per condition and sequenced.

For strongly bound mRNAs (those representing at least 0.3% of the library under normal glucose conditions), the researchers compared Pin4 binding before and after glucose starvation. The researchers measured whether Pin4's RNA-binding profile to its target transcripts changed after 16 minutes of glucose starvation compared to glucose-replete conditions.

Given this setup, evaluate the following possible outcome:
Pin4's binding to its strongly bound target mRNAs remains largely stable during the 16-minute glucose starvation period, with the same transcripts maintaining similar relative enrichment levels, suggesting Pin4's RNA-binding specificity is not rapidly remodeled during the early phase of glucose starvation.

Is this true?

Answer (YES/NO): NO